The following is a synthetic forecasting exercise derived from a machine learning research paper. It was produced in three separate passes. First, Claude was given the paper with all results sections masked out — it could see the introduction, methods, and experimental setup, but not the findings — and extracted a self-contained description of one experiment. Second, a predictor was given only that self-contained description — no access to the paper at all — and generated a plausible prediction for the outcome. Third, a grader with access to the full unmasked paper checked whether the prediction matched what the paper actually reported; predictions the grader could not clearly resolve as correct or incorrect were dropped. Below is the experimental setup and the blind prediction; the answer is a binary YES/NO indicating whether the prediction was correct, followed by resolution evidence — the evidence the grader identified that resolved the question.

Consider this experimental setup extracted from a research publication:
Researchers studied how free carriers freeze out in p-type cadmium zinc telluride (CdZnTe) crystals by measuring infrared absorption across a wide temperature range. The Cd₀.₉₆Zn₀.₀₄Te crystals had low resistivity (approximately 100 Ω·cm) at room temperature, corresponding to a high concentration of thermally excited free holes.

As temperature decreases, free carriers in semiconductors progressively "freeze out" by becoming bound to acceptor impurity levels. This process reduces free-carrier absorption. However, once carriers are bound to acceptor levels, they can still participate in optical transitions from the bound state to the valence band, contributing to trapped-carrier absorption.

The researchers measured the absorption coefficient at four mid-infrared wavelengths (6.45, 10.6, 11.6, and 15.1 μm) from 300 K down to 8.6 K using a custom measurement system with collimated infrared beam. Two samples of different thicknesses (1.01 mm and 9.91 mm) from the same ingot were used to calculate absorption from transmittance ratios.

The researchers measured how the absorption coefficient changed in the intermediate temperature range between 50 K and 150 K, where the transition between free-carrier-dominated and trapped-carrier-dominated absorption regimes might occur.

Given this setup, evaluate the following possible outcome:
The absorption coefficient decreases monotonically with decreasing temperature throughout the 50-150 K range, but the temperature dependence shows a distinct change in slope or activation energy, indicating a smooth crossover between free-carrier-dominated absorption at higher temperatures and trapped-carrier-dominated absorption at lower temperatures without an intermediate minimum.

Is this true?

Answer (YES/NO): NO